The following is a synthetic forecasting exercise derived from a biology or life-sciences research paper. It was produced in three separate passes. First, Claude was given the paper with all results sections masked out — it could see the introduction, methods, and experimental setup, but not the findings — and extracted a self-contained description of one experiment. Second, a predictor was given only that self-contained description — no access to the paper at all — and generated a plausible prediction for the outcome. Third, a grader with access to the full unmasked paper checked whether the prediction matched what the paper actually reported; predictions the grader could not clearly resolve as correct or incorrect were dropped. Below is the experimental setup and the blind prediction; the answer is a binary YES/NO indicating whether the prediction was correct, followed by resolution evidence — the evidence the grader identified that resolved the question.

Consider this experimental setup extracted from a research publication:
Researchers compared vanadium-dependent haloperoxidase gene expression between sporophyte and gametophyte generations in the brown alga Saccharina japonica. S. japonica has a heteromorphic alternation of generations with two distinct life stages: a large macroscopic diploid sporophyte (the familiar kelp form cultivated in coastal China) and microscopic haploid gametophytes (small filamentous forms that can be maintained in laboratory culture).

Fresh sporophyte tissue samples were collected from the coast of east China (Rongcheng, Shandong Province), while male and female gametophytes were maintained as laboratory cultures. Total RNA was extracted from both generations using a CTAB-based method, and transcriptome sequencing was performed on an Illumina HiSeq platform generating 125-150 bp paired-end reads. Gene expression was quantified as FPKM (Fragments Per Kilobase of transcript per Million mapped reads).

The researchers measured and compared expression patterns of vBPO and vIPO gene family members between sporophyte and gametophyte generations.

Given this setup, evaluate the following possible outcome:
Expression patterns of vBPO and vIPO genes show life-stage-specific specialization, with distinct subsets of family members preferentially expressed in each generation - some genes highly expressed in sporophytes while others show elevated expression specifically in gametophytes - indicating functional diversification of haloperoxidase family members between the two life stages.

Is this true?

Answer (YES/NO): YES